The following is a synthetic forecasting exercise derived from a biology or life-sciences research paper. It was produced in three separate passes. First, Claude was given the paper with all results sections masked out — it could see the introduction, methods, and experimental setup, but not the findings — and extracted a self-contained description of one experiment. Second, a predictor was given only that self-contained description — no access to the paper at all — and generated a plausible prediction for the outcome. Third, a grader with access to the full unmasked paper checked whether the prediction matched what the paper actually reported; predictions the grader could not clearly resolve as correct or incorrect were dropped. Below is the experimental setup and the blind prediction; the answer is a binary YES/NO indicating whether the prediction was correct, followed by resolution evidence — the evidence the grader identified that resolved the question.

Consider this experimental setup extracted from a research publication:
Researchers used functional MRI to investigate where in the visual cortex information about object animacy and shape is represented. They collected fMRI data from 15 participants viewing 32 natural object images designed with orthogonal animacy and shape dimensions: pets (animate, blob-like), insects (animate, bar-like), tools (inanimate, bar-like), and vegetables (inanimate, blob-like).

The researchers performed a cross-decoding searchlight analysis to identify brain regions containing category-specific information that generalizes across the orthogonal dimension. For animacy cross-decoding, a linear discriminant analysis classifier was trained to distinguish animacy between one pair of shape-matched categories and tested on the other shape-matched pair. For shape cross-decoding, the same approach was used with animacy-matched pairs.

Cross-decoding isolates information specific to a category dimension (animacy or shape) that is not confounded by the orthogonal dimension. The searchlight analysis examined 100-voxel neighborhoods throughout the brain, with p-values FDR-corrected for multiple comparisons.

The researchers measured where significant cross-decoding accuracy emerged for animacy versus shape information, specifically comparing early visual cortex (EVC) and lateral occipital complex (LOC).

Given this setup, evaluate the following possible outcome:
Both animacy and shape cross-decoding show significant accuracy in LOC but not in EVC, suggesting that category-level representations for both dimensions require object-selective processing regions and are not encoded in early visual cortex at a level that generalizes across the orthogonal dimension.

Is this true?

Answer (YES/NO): NO